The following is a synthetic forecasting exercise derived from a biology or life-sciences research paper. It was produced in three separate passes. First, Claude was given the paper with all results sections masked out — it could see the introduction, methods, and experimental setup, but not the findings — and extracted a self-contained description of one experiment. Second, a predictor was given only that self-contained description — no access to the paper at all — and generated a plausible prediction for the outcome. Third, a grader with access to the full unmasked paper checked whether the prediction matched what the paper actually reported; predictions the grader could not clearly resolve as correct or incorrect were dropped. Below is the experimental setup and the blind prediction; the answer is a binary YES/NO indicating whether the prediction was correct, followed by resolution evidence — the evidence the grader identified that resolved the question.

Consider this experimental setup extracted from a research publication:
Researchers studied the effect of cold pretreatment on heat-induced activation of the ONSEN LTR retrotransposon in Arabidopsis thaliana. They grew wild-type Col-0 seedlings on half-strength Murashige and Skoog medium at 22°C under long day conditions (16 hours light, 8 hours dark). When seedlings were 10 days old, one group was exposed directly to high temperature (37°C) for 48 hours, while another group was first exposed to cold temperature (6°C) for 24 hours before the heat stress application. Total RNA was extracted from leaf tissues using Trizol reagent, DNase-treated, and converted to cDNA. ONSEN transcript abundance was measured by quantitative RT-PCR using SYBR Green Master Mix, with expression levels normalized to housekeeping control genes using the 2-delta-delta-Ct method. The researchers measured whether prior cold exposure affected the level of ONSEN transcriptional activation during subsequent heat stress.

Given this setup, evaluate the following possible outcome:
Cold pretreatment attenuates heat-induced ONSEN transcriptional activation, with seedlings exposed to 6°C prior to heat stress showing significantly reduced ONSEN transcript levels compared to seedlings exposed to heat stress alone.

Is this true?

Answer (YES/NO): NO